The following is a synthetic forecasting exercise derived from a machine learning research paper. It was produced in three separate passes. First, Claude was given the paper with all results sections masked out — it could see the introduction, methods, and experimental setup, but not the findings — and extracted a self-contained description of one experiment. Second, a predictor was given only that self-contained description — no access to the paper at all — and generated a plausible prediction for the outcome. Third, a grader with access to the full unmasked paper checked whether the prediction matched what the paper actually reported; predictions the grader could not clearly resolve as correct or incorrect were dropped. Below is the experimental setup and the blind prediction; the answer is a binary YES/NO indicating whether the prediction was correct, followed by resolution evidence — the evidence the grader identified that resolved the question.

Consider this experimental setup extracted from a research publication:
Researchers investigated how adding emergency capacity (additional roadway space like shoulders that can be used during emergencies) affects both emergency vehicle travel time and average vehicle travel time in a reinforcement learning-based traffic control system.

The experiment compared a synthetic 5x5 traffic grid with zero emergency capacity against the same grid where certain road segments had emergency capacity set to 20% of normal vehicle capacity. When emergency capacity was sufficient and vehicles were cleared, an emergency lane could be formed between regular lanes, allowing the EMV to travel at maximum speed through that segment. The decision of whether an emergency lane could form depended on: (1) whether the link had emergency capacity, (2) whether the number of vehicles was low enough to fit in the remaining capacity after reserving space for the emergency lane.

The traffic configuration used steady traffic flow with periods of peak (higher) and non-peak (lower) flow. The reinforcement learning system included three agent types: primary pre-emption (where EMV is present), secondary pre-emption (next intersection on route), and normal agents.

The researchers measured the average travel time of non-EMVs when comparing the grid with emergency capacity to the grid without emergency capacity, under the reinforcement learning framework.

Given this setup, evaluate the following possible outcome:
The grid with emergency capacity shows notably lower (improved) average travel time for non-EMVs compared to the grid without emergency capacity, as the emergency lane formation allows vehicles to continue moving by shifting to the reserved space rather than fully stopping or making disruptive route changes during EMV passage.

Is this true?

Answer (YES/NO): NO